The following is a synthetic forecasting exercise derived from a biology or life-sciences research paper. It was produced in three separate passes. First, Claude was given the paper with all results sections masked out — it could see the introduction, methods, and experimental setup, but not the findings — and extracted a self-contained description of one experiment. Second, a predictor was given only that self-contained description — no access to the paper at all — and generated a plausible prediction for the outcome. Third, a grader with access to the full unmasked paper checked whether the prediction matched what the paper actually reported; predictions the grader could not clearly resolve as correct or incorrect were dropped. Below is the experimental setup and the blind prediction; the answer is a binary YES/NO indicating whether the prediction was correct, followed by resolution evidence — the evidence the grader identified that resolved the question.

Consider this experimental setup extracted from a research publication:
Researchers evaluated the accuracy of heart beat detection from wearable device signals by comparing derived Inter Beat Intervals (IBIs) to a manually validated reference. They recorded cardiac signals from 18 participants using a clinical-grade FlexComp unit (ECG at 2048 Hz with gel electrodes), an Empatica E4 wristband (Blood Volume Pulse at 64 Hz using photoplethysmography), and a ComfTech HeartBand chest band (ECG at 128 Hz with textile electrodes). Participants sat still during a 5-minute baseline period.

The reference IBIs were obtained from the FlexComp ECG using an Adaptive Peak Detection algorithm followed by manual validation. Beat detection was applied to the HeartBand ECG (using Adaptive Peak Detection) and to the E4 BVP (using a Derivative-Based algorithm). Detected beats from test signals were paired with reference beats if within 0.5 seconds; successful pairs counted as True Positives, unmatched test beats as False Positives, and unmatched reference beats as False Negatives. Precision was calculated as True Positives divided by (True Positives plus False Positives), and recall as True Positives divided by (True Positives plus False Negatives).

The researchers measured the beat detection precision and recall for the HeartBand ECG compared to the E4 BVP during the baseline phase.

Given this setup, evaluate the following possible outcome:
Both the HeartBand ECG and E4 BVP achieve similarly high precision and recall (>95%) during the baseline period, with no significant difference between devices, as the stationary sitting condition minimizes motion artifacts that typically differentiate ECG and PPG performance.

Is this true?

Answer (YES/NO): NO